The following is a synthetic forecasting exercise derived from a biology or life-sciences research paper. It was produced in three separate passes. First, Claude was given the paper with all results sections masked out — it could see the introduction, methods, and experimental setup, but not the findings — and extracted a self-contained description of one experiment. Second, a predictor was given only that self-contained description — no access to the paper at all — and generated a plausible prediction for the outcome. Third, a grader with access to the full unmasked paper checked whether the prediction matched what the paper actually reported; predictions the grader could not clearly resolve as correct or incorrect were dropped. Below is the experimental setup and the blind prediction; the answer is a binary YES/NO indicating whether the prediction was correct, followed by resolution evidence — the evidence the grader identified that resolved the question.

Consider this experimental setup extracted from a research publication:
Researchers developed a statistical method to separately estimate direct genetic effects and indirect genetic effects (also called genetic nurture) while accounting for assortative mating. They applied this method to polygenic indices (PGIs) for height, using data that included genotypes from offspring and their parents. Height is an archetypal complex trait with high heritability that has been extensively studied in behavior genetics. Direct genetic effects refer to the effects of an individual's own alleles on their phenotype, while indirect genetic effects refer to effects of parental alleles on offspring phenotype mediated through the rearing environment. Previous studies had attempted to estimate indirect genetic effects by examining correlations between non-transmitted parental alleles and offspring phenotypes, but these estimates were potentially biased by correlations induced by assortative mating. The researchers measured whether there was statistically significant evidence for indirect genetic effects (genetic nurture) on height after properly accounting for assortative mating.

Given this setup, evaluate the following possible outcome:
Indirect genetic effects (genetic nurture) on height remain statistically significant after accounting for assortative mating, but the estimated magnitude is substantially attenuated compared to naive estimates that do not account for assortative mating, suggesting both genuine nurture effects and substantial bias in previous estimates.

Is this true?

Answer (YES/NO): NO